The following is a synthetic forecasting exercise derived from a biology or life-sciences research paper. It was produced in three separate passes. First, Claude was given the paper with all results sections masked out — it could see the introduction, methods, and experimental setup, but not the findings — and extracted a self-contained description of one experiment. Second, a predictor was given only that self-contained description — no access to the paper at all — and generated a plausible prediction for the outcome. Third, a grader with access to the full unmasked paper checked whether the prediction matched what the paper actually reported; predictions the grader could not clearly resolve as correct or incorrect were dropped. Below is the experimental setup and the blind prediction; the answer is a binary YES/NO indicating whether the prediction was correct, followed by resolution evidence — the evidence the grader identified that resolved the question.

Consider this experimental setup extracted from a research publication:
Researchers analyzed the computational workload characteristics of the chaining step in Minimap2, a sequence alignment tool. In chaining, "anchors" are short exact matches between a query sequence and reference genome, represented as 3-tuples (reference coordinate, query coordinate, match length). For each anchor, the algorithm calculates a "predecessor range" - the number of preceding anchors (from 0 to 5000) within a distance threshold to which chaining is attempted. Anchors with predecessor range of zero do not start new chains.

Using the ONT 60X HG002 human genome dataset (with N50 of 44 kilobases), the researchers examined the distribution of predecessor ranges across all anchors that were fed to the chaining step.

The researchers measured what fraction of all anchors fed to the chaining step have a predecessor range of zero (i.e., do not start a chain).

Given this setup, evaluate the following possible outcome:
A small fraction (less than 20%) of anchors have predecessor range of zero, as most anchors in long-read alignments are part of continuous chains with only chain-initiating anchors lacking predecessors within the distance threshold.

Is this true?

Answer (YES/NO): NO